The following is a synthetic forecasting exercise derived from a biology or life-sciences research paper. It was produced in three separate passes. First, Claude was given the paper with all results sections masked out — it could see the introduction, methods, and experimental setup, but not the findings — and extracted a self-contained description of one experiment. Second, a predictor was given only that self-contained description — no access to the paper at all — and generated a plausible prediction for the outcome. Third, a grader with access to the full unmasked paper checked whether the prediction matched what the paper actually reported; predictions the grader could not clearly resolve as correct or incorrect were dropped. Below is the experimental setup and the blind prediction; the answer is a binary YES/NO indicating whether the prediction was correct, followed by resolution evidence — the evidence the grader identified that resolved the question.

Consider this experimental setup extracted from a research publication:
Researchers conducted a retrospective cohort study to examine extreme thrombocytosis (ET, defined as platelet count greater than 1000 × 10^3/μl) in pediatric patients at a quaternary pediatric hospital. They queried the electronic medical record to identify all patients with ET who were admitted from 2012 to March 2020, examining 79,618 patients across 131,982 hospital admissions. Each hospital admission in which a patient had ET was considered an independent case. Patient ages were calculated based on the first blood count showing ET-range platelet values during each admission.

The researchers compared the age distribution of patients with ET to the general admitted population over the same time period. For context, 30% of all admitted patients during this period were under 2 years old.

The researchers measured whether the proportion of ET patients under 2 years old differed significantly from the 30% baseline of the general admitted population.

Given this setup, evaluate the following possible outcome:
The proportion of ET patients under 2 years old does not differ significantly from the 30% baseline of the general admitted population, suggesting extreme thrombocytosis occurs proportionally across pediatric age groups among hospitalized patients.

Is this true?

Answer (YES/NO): NO